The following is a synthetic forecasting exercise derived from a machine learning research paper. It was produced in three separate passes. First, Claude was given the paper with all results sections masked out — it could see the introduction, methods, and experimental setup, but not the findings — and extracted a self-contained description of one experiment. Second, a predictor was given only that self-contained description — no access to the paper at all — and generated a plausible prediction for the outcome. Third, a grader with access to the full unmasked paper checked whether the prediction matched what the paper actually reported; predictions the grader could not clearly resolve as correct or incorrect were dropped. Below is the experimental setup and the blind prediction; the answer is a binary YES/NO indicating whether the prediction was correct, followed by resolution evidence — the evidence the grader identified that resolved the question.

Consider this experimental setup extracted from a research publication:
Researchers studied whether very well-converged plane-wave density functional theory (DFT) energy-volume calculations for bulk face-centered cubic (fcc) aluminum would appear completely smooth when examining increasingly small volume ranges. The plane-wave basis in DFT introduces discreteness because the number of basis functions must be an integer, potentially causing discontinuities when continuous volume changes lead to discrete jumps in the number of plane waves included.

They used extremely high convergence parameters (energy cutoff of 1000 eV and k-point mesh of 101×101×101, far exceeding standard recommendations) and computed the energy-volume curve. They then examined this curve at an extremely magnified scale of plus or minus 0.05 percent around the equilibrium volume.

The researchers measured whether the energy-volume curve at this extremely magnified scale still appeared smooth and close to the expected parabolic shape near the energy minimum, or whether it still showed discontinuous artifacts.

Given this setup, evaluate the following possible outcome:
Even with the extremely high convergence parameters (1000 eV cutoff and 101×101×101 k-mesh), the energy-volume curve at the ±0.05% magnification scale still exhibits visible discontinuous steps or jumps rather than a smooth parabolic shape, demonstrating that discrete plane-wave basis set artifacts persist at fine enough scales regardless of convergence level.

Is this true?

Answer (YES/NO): YES